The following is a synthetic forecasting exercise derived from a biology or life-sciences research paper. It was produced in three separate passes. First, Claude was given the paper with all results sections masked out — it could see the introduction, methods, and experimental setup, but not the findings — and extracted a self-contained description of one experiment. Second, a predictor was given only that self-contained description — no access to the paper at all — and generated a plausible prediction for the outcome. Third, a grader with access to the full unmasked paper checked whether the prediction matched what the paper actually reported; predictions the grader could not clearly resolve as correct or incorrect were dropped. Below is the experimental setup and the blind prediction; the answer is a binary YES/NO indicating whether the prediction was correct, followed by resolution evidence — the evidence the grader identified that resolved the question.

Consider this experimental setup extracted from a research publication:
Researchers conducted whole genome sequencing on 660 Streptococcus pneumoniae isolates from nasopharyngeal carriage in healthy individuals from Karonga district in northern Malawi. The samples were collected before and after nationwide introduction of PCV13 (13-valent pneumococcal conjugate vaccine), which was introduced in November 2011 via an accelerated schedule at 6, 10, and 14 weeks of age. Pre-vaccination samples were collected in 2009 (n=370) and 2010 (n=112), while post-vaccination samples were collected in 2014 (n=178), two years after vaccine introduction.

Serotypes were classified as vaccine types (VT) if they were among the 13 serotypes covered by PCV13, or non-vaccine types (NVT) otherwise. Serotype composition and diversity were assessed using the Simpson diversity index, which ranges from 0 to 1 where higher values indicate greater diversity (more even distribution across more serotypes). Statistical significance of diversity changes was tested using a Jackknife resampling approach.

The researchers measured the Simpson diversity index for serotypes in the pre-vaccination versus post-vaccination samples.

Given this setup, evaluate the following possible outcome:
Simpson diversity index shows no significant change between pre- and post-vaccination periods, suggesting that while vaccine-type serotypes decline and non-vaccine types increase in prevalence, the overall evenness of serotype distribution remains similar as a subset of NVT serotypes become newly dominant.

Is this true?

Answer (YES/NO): NO